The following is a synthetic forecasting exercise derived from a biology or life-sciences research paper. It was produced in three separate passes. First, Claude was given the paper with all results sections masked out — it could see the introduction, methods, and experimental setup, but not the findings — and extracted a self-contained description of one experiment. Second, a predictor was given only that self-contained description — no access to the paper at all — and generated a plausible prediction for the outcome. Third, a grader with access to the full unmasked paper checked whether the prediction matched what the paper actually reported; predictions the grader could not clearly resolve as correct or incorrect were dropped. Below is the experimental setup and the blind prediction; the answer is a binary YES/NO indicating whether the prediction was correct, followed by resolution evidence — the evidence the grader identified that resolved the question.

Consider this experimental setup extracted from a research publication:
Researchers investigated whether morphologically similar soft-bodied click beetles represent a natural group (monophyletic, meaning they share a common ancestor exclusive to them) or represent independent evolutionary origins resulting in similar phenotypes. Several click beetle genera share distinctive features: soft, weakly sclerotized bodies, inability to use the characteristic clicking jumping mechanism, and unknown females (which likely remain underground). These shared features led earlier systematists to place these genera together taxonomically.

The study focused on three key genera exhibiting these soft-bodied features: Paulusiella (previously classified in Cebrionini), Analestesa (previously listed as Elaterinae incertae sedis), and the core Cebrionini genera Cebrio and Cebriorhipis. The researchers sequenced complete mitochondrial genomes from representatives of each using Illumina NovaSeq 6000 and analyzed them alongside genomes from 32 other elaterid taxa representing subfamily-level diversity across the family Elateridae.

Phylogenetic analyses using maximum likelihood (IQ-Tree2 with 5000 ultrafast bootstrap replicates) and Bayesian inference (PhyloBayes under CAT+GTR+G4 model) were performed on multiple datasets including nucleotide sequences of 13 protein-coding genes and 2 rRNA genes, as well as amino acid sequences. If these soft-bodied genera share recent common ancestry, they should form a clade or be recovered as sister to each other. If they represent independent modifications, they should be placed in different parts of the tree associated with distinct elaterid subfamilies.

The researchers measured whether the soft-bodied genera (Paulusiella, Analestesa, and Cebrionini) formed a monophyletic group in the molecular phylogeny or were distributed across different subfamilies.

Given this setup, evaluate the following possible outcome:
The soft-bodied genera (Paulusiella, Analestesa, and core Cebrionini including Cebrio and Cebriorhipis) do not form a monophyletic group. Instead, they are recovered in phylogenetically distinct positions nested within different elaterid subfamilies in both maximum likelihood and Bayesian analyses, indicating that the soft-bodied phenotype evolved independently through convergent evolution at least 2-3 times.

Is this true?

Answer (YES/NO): YES